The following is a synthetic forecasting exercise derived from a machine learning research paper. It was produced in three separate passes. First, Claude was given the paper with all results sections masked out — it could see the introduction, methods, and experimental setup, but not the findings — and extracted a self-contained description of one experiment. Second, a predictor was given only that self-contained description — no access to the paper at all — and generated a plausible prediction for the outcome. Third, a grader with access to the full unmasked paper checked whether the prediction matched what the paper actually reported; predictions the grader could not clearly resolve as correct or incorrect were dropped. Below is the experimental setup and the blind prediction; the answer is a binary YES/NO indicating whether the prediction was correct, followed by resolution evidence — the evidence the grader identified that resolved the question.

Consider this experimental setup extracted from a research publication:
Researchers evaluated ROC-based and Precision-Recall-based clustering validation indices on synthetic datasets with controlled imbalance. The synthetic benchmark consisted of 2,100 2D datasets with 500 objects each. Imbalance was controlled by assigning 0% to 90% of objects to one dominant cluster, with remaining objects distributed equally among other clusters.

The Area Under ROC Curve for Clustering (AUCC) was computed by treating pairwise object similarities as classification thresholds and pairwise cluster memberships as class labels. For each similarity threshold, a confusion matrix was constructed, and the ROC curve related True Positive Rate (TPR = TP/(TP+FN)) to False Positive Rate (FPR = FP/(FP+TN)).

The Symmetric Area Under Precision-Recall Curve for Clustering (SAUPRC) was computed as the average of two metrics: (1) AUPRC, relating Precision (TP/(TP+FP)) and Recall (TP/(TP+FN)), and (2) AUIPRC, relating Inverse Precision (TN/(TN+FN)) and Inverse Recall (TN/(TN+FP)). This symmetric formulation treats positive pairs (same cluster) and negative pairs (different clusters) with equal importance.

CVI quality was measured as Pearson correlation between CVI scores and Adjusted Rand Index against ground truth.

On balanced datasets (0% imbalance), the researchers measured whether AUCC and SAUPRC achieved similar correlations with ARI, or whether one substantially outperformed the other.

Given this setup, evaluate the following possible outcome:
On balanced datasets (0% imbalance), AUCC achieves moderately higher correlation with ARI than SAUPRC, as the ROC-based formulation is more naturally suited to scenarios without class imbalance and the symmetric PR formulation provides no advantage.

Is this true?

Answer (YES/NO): NO